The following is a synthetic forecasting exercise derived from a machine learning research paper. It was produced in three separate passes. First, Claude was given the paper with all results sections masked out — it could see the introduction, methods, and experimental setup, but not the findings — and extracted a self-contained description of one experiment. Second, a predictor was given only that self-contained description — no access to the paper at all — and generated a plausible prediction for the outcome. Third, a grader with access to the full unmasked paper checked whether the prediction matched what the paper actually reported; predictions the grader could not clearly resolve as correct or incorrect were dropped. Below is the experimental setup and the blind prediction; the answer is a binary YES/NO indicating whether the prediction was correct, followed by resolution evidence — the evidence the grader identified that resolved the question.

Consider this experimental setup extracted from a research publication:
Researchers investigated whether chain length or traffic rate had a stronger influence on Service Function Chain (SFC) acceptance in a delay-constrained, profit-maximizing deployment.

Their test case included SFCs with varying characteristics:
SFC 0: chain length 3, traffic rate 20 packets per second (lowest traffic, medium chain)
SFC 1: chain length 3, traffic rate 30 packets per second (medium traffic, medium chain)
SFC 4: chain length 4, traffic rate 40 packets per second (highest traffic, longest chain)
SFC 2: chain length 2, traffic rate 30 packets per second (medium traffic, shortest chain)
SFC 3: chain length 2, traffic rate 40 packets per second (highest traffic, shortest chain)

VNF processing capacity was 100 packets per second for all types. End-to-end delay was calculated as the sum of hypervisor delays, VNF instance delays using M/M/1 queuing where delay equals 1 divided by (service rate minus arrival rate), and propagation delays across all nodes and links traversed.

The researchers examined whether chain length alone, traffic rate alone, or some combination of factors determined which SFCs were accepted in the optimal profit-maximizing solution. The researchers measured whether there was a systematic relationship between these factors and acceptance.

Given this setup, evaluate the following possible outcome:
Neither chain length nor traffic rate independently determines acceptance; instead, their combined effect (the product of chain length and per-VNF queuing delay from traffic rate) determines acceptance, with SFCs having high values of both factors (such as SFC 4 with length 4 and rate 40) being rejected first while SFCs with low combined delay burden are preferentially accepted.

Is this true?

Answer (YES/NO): NO